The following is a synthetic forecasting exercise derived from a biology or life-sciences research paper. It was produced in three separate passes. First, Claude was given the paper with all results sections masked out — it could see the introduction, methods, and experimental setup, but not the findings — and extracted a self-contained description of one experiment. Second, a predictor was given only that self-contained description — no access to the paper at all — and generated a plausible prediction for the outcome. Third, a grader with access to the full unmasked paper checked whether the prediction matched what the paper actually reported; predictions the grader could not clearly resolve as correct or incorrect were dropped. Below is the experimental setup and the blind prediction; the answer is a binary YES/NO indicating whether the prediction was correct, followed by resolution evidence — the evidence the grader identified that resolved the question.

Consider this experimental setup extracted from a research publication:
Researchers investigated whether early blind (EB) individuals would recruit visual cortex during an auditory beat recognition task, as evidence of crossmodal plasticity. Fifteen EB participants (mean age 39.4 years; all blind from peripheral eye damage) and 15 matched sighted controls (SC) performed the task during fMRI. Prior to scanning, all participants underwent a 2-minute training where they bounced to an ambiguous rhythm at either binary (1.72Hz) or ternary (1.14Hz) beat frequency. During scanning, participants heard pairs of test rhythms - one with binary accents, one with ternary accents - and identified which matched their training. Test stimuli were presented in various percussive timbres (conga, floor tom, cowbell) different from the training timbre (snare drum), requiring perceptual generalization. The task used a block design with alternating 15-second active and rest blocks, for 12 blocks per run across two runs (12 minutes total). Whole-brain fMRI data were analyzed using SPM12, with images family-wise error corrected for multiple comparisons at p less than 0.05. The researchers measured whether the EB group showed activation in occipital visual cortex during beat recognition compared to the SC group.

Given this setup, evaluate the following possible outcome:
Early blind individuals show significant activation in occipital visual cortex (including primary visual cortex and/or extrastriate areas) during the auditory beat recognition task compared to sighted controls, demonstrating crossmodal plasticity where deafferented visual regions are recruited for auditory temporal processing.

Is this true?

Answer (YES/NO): YES